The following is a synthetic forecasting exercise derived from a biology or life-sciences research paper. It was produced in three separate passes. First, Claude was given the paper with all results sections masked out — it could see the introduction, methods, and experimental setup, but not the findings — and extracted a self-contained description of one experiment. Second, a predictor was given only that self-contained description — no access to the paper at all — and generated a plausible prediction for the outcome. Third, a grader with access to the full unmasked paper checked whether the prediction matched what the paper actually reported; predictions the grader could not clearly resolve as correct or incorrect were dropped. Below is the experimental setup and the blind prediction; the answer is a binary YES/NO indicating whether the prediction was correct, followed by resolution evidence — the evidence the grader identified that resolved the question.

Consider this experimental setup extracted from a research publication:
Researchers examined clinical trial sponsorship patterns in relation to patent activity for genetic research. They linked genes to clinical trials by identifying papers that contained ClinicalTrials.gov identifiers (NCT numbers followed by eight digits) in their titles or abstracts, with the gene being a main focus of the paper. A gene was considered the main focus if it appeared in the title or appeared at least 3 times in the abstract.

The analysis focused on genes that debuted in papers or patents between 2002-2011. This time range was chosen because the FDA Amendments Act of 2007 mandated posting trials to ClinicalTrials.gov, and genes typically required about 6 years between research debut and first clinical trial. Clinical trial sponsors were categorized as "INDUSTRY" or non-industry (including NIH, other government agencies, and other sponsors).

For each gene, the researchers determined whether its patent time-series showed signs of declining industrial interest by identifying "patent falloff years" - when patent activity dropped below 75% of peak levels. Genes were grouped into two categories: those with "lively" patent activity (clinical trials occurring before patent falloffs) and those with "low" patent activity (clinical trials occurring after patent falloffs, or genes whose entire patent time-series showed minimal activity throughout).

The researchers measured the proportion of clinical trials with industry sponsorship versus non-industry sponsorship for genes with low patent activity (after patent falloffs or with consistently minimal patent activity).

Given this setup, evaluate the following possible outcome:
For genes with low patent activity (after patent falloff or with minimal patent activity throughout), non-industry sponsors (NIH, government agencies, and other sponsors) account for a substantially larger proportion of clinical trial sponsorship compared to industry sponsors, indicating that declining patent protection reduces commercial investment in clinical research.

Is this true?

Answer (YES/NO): NO